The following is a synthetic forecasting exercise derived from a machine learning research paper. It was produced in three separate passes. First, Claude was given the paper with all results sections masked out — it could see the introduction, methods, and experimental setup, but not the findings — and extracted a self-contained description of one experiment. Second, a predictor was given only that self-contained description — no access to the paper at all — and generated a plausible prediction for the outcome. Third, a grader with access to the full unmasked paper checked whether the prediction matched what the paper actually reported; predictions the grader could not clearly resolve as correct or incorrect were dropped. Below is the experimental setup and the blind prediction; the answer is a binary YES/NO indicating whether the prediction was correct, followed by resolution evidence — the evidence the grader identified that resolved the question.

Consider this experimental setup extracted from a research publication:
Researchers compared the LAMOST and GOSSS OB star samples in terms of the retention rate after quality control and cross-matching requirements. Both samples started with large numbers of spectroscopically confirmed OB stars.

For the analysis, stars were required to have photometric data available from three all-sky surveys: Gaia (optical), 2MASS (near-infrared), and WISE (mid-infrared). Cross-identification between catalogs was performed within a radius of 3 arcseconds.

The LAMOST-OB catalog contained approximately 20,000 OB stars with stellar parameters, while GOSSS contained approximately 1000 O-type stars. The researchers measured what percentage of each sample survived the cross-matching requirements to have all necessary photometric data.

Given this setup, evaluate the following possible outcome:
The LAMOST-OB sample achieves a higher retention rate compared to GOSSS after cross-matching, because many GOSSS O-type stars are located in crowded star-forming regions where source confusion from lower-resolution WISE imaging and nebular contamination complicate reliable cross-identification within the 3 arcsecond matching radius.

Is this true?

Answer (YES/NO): YES